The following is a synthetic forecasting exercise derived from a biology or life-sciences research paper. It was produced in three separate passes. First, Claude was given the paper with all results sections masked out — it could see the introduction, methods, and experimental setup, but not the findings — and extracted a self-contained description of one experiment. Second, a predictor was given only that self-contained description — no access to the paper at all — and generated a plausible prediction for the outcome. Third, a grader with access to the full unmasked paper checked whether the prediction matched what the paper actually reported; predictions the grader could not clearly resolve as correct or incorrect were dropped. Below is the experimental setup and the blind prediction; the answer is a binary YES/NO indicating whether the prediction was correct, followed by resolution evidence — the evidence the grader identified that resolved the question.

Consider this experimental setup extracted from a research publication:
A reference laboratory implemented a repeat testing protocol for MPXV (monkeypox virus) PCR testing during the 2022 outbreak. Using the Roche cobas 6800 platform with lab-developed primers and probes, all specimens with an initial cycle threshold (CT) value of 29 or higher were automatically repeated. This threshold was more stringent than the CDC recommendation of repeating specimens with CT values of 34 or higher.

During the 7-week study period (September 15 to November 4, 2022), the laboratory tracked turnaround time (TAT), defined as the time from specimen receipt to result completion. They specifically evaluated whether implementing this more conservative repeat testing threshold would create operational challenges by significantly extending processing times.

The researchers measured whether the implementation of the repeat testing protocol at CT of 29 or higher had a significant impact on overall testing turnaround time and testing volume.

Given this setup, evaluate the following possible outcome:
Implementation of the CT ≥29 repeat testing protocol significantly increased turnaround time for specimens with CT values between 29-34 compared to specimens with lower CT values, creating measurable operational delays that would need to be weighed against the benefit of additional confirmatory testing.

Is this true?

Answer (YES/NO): NO